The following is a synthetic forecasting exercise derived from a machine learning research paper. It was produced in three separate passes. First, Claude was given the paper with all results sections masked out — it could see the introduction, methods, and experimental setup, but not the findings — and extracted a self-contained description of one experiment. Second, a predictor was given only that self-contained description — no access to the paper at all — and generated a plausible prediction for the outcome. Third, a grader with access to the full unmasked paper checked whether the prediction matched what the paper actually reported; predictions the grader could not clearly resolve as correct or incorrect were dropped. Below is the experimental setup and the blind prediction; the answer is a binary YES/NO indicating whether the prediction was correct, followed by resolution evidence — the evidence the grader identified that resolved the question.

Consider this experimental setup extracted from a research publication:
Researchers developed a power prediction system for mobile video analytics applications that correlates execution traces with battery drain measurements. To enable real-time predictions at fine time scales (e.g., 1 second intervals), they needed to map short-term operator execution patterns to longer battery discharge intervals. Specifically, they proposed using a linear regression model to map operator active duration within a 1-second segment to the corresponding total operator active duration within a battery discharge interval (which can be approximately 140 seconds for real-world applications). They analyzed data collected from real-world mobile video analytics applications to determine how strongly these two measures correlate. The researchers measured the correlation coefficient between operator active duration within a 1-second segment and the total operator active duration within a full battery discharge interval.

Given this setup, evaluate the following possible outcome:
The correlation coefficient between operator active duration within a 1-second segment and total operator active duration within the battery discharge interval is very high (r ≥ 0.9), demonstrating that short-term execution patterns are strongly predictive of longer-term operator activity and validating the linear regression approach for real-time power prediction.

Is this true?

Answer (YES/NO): NO